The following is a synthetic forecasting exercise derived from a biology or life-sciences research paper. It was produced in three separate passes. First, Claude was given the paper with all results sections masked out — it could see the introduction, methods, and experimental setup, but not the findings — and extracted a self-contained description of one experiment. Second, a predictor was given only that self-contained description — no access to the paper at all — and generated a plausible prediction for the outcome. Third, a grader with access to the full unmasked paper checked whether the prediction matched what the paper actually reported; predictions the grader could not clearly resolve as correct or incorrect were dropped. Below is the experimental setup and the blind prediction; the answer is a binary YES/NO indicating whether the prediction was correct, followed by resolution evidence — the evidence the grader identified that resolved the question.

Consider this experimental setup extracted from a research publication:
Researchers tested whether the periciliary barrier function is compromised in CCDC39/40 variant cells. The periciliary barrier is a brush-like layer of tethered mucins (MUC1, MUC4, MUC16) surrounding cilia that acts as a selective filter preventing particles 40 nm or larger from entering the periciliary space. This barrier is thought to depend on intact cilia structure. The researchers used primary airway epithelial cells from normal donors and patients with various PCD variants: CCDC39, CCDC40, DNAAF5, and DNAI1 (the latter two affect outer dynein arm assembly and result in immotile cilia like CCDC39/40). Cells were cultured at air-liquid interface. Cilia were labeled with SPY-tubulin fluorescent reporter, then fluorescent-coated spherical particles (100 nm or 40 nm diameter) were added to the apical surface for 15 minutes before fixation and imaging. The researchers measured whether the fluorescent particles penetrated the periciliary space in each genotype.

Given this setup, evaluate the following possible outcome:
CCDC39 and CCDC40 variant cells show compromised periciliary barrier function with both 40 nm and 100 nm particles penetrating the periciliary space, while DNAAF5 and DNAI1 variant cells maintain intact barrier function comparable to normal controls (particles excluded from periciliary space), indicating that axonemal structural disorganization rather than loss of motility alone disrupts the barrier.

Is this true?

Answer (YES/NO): YES